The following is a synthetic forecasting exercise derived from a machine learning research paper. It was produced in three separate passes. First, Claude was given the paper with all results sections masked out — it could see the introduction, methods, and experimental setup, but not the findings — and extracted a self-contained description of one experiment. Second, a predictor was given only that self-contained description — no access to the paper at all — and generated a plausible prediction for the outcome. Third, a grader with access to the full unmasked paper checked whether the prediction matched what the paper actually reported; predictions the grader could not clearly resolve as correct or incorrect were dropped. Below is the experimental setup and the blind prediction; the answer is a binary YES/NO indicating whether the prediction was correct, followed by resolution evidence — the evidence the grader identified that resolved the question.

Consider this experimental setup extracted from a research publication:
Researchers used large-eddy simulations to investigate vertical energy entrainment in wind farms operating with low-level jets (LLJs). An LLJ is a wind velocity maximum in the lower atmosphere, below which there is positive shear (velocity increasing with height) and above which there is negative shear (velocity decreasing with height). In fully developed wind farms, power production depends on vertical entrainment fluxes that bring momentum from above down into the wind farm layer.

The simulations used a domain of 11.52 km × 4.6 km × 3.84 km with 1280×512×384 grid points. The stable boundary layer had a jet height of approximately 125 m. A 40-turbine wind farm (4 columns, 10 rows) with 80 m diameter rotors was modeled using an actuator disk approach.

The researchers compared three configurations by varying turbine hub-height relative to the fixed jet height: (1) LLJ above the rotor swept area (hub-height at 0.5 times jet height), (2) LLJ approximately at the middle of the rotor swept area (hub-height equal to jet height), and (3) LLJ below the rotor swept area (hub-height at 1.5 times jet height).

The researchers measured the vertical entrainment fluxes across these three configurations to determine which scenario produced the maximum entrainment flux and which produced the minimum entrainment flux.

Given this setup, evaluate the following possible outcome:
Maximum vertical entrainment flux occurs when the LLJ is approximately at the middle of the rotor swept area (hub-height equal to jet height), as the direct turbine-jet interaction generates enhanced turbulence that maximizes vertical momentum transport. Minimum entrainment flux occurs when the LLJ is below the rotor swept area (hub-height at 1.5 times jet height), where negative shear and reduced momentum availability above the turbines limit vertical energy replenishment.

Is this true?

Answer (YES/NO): NO